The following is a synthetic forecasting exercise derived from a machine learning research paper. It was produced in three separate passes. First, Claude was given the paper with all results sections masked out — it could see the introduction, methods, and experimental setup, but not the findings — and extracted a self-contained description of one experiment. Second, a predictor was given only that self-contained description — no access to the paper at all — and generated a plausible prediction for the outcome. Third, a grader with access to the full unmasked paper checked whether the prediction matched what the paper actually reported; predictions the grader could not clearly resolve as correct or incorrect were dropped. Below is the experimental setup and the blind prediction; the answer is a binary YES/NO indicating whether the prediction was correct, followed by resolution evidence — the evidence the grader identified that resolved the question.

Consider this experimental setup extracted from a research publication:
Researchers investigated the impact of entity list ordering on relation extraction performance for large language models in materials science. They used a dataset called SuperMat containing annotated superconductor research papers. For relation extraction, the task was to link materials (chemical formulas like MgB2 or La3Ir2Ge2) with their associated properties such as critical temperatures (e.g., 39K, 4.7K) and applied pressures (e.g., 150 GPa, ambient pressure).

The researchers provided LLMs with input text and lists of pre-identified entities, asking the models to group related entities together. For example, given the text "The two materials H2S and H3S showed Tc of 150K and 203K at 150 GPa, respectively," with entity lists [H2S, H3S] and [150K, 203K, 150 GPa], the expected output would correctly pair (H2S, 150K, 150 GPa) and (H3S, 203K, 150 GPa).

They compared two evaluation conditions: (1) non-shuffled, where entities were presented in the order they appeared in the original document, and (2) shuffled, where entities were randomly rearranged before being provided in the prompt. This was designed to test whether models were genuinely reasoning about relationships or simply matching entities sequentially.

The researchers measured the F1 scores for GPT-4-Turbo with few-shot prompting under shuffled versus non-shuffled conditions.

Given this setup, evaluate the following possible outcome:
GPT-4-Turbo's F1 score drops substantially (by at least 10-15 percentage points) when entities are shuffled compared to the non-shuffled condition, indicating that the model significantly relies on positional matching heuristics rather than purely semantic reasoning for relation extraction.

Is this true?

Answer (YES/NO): NO